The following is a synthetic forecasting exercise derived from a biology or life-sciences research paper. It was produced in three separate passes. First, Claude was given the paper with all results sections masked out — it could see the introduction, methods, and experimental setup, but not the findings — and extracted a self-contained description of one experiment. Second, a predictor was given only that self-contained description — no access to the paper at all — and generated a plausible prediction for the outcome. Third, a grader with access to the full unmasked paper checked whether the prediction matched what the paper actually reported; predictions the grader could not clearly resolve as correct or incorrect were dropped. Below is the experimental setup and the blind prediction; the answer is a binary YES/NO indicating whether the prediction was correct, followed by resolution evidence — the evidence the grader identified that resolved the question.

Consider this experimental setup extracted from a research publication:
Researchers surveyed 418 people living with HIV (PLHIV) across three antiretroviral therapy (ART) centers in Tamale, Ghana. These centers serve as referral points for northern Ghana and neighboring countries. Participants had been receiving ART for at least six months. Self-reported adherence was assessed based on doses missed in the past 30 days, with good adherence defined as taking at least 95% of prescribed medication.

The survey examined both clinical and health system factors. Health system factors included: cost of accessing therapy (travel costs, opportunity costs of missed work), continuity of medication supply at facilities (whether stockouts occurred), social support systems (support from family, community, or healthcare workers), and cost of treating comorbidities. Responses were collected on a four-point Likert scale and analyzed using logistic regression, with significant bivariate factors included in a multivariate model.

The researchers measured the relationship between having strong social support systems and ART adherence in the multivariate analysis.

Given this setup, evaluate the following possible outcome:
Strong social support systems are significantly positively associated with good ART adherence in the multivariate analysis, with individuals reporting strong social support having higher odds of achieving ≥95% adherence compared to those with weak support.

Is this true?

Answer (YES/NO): YES